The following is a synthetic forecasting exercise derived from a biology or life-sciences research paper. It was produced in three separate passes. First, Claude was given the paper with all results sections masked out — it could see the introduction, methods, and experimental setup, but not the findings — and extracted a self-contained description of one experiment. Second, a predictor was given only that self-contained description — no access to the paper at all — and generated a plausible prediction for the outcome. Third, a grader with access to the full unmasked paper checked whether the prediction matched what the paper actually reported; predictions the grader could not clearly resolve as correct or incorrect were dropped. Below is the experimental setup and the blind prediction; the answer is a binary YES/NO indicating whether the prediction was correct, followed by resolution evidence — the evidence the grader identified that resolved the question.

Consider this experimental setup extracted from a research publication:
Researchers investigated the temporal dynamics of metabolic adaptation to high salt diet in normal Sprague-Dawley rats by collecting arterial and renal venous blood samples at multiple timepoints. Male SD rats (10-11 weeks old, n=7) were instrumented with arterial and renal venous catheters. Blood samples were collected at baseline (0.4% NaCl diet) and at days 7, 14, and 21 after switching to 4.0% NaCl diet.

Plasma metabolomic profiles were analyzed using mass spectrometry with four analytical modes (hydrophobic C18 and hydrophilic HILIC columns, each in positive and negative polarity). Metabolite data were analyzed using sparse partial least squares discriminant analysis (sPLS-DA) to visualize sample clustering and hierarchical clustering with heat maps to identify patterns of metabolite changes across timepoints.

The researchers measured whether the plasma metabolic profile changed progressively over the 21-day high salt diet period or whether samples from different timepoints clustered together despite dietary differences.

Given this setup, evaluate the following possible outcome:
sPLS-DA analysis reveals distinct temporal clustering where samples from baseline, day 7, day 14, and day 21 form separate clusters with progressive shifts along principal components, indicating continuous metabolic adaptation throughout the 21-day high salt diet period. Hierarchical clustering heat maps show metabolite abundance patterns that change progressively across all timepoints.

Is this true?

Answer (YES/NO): NO